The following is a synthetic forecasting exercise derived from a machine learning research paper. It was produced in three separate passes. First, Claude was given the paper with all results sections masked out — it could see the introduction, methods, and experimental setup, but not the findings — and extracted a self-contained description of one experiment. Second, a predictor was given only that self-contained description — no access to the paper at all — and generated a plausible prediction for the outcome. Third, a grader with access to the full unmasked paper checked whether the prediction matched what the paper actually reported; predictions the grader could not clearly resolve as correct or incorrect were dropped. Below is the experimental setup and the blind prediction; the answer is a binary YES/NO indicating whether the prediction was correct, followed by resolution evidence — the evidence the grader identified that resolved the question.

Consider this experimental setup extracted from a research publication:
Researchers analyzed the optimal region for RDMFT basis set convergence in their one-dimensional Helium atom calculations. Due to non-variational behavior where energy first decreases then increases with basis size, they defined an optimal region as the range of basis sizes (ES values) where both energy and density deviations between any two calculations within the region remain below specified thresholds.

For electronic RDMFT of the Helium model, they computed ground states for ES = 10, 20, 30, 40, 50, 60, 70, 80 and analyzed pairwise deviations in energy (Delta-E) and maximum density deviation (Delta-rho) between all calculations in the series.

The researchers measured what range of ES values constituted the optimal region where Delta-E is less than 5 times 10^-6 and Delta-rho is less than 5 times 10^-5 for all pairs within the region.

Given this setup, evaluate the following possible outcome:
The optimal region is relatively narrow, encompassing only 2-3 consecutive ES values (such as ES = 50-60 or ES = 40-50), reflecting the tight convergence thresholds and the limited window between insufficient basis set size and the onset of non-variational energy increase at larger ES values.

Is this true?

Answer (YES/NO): NO